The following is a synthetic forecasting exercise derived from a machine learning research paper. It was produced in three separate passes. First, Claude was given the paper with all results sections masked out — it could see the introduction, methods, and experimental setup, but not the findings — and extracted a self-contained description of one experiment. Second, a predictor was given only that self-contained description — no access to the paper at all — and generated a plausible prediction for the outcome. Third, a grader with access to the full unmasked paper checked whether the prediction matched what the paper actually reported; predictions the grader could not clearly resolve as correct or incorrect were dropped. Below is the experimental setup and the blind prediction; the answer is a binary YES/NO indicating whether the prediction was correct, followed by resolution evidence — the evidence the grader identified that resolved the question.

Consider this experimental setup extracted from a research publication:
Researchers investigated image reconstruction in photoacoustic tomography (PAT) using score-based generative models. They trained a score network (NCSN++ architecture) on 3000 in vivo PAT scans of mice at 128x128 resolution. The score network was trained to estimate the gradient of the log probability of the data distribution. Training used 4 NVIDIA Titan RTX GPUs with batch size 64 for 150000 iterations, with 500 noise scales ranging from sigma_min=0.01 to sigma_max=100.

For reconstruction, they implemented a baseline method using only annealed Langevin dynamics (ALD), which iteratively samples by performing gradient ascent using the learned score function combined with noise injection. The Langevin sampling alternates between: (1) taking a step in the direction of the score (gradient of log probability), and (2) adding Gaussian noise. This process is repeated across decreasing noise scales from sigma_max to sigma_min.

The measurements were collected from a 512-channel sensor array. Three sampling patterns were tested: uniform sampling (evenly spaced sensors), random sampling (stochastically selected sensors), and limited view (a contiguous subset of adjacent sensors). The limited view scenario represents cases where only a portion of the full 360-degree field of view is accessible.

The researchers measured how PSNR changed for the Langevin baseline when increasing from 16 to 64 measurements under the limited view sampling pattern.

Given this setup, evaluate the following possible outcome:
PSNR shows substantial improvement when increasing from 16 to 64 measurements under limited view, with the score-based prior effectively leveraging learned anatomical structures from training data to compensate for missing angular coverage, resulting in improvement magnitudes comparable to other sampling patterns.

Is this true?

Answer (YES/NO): NO